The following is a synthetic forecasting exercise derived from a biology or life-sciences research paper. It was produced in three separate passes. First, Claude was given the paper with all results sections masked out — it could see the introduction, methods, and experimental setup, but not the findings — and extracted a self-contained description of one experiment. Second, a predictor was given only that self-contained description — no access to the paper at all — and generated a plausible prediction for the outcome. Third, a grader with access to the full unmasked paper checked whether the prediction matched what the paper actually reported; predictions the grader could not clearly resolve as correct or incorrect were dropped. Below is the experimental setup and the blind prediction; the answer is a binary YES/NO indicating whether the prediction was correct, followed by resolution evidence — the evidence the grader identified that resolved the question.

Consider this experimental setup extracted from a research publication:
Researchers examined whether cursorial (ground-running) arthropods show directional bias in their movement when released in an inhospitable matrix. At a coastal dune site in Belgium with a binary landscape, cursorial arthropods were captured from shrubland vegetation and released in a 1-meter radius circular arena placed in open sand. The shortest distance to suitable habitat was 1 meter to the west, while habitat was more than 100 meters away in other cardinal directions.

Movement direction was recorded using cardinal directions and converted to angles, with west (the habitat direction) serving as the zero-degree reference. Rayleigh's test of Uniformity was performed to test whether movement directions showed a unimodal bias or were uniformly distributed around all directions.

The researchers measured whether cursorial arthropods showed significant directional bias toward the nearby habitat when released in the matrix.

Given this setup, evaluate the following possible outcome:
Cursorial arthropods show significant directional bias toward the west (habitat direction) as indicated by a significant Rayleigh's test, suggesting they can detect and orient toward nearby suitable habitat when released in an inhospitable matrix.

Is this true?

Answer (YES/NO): YES